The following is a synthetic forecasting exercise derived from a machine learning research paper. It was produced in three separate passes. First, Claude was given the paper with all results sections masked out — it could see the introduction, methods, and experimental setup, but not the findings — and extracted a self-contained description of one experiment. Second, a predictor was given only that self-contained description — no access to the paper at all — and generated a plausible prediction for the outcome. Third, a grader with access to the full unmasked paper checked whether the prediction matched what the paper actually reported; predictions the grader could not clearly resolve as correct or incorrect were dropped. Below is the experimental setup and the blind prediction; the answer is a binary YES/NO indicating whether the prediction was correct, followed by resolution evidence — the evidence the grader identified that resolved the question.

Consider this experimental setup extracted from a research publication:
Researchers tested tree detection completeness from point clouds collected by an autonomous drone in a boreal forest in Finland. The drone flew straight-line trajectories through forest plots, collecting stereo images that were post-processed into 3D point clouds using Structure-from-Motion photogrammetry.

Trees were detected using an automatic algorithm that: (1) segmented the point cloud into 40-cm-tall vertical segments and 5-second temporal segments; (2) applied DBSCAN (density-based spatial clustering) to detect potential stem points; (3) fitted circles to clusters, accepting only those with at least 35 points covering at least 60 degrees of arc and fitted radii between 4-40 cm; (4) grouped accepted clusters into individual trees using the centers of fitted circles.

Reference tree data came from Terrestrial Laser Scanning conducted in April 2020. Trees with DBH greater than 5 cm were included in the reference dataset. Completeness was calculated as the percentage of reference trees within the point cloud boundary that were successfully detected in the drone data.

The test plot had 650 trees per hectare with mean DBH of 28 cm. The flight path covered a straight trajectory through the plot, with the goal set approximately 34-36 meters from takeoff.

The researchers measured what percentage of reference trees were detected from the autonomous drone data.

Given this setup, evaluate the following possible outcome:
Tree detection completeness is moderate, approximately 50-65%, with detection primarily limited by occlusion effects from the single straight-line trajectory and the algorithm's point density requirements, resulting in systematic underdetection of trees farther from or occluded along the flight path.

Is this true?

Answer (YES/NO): NO